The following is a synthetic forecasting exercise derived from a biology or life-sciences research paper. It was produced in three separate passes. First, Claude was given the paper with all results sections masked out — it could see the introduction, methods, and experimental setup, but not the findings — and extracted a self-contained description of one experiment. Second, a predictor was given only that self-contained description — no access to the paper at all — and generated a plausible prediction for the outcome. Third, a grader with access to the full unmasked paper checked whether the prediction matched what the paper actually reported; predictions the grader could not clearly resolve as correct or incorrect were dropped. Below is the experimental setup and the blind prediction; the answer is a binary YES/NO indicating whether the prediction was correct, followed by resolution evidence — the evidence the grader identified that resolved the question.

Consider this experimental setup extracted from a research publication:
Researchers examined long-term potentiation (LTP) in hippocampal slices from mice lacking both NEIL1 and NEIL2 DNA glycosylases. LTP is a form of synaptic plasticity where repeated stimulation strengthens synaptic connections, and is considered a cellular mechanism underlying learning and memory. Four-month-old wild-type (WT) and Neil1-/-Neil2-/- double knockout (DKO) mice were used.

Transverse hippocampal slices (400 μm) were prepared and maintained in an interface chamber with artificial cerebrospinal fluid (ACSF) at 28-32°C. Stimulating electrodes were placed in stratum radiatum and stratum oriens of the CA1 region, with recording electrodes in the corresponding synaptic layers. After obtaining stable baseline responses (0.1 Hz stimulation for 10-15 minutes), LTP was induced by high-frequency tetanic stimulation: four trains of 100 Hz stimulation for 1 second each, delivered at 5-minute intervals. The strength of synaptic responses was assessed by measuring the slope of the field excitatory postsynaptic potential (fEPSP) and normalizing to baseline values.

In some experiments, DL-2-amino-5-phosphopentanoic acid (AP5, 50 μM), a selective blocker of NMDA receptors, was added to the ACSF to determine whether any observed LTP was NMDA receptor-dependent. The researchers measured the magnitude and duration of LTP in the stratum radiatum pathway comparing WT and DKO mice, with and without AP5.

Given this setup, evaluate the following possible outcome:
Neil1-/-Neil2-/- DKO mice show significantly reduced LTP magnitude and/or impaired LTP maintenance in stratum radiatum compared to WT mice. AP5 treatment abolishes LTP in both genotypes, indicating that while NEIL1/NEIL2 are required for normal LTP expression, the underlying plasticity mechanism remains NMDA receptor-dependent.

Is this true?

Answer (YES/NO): NO